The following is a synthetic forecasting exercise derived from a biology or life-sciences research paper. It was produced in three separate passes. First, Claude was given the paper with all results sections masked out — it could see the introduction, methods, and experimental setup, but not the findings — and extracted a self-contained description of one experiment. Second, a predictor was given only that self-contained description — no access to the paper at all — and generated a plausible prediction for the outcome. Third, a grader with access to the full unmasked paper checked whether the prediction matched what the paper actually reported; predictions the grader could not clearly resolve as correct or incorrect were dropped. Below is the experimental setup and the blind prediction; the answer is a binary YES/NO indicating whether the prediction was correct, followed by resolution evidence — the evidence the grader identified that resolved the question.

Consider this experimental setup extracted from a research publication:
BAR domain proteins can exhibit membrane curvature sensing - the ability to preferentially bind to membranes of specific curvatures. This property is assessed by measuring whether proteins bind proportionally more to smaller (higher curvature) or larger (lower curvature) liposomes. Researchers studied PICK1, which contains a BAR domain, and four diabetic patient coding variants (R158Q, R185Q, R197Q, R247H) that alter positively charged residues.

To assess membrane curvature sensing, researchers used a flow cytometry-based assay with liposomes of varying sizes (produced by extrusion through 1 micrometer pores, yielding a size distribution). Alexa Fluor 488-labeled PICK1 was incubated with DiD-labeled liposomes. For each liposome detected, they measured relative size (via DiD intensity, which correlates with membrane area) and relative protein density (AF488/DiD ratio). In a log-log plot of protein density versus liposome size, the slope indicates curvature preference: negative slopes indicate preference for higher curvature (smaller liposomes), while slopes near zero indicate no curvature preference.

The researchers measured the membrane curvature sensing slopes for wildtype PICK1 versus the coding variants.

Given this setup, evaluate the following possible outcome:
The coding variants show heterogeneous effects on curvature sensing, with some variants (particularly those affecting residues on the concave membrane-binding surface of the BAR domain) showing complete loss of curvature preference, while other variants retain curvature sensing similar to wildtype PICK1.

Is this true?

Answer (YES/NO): NO